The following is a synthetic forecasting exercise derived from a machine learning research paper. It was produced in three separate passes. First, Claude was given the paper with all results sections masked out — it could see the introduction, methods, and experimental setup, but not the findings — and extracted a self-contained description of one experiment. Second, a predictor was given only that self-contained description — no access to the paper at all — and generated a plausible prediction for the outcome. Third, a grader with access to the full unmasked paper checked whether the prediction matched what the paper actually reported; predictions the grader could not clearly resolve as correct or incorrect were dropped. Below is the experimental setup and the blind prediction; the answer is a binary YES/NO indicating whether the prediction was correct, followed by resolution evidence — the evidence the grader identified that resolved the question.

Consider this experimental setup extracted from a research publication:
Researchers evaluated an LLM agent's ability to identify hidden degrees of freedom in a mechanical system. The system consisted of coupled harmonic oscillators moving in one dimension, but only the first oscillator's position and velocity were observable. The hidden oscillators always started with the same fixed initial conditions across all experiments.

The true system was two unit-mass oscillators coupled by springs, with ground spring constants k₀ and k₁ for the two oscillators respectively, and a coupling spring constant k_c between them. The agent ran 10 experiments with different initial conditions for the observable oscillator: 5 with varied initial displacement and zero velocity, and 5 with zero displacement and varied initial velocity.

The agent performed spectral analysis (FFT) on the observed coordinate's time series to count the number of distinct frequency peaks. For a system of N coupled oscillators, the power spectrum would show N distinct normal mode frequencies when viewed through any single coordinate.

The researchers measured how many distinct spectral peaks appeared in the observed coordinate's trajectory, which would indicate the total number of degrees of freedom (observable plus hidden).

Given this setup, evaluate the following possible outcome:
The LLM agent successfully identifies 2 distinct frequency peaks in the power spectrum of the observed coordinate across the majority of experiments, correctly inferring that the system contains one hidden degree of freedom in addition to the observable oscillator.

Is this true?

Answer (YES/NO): YES